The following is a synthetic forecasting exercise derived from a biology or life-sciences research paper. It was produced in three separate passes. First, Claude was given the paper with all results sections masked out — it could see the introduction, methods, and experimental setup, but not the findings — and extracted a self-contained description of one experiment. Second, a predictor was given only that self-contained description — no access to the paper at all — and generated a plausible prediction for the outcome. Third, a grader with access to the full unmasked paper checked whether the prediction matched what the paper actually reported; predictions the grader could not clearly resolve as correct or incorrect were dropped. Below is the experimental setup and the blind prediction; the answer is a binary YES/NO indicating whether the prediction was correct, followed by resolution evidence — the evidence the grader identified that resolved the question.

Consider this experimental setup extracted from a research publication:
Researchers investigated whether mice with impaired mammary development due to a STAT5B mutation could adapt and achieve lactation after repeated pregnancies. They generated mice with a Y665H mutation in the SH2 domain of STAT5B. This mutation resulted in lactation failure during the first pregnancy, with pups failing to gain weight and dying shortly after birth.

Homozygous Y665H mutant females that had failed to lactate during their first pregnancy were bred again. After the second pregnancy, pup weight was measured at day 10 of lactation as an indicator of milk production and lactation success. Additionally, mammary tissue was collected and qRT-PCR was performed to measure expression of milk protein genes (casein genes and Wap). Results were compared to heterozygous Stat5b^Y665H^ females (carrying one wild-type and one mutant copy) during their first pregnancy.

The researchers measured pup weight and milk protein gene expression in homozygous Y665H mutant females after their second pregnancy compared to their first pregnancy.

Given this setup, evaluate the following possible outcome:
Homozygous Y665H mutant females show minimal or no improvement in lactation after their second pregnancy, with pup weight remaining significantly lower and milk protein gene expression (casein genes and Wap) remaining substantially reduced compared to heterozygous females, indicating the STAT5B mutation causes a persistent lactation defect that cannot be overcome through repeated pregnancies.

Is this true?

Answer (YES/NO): NO